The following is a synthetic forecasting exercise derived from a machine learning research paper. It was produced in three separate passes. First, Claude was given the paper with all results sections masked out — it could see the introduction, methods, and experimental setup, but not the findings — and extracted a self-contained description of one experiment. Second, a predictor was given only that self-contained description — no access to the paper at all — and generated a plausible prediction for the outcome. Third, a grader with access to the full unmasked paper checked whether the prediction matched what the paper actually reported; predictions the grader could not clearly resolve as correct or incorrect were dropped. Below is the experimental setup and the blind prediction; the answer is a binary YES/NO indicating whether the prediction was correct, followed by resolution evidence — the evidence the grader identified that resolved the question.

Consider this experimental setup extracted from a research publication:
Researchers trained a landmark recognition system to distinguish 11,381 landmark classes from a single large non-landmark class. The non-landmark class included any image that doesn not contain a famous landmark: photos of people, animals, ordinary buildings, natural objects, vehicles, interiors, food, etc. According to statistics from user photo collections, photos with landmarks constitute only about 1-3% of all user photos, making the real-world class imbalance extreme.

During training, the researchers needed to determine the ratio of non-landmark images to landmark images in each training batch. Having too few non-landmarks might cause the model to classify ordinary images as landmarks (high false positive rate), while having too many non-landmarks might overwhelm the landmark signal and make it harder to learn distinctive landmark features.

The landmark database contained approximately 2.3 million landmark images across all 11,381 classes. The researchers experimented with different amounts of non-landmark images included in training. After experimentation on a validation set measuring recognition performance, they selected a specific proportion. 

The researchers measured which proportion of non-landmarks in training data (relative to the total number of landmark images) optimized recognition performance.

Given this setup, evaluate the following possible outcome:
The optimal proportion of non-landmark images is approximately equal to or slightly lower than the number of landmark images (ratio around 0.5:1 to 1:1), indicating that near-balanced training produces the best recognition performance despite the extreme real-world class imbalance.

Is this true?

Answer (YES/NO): NO